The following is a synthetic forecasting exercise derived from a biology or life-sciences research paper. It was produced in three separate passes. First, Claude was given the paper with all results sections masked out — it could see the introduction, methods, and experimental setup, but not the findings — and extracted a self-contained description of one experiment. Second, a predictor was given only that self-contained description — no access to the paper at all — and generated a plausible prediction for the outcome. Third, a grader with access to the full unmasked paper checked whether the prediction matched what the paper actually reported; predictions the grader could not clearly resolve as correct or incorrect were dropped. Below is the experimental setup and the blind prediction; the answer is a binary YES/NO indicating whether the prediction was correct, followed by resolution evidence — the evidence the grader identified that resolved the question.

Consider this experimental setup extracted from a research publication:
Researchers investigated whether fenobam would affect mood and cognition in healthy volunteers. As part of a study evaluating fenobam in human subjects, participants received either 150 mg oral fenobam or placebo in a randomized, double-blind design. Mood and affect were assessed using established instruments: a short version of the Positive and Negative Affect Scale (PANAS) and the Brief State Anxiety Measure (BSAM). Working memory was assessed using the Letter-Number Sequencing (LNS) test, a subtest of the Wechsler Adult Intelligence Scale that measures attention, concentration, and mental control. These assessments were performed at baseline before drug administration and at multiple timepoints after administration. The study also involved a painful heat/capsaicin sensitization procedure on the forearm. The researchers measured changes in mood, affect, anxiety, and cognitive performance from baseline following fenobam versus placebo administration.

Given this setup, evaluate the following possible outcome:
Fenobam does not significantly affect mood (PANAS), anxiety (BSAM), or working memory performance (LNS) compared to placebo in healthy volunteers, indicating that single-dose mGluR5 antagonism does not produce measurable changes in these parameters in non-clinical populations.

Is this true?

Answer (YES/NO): YES